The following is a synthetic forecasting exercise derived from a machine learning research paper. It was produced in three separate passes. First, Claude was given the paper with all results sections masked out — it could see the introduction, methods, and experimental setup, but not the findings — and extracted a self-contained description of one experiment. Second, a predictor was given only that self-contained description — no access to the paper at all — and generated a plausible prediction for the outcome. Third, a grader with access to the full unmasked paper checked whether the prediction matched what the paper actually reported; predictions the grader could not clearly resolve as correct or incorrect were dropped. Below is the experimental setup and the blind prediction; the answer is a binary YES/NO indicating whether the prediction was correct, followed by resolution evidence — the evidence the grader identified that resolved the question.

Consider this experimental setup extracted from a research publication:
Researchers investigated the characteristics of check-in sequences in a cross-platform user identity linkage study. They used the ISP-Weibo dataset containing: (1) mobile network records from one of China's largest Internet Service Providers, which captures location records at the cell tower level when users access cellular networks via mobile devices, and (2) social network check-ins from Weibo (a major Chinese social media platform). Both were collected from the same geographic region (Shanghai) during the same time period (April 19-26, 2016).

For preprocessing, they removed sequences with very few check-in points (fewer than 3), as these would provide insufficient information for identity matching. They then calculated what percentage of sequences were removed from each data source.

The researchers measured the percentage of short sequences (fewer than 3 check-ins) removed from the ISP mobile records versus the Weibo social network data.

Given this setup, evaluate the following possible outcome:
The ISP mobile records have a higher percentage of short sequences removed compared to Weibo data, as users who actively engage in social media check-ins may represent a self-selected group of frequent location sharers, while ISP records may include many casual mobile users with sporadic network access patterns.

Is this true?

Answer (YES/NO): YES